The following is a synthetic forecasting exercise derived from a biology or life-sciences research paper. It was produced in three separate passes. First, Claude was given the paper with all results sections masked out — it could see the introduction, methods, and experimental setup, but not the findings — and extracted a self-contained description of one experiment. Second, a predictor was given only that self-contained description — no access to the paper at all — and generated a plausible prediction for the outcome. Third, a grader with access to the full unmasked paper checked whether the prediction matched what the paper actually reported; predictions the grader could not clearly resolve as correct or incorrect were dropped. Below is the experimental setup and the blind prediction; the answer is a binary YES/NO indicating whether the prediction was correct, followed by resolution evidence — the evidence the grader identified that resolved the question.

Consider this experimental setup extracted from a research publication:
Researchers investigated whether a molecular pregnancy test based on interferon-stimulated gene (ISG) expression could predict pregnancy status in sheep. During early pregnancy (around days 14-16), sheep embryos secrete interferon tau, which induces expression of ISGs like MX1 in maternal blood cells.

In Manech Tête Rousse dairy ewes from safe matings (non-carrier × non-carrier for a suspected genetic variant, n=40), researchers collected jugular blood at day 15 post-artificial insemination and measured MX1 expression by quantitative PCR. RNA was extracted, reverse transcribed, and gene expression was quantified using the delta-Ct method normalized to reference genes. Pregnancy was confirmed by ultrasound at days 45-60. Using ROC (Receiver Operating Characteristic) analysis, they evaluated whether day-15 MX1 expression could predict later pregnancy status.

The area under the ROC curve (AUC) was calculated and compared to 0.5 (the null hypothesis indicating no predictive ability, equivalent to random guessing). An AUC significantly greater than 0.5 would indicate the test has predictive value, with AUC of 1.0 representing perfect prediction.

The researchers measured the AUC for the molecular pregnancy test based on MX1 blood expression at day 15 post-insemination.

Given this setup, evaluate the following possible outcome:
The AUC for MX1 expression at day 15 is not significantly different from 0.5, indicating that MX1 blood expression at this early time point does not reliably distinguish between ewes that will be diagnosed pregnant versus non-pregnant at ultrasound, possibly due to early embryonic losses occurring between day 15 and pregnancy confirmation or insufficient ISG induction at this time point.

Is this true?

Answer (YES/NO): NO